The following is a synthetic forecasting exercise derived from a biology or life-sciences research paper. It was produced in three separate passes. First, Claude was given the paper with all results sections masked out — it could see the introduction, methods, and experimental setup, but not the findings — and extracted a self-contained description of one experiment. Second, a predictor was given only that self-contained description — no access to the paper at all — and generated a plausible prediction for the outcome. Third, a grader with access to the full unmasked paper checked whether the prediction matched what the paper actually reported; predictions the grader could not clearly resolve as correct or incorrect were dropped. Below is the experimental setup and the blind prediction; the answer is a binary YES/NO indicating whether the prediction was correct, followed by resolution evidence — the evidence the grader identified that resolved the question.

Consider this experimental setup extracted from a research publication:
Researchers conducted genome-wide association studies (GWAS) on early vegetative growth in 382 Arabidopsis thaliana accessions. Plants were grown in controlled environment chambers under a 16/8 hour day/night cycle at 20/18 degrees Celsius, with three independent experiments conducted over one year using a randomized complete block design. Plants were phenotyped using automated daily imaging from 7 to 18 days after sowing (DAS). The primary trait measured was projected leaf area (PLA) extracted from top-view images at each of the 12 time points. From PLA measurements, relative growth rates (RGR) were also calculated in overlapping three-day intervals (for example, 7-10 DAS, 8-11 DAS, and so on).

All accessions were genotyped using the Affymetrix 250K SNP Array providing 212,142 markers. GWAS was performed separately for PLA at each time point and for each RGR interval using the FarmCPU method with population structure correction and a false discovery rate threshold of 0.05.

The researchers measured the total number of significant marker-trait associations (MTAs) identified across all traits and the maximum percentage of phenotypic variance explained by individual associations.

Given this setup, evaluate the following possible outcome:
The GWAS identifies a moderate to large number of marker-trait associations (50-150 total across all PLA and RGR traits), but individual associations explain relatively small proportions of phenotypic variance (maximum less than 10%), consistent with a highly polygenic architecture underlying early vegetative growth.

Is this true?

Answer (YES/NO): NO